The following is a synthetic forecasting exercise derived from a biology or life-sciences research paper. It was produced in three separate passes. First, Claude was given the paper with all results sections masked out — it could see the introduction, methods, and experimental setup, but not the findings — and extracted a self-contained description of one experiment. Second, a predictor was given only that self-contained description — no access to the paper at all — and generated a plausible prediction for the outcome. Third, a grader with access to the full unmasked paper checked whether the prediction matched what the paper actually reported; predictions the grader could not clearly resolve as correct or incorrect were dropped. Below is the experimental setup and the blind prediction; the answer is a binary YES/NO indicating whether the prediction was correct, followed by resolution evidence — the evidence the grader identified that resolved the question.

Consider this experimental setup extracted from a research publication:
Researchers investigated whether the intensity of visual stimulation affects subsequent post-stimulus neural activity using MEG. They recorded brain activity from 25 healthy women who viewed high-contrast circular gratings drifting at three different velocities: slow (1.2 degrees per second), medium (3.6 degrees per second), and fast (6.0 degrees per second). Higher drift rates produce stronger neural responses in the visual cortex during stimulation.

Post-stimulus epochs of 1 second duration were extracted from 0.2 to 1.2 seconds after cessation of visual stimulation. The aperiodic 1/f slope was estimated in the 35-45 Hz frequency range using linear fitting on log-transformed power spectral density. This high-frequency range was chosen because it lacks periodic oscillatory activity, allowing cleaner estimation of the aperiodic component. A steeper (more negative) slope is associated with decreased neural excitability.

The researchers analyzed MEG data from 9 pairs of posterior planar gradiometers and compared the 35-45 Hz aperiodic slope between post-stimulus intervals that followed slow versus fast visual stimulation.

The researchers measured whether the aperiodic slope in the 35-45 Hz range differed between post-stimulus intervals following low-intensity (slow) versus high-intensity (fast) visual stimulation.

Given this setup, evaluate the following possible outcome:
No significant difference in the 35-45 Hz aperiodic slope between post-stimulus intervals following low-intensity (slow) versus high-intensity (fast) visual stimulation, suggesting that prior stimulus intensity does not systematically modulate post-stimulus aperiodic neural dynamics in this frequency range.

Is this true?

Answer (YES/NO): NO